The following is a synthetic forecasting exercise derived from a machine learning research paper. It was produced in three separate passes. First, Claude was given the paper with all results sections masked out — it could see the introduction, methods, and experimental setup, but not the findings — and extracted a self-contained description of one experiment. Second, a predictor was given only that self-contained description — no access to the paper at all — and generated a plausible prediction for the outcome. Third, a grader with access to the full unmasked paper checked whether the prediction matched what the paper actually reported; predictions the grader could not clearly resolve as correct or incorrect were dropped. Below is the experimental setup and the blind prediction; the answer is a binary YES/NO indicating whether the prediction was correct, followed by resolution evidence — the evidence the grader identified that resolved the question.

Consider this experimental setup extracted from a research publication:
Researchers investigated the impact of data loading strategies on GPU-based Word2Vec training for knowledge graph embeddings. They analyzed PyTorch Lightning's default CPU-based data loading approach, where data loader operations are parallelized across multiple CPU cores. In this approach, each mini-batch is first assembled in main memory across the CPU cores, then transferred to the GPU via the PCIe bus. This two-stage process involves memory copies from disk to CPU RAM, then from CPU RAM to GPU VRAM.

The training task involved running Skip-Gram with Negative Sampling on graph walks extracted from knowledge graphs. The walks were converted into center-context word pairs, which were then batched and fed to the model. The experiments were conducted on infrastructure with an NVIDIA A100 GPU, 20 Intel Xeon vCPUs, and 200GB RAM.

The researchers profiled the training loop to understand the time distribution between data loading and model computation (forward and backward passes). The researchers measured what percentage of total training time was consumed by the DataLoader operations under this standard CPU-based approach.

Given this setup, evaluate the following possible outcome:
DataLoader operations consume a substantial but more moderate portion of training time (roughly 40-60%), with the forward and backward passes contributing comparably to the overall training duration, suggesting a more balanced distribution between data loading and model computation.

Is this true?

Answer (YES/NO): NO